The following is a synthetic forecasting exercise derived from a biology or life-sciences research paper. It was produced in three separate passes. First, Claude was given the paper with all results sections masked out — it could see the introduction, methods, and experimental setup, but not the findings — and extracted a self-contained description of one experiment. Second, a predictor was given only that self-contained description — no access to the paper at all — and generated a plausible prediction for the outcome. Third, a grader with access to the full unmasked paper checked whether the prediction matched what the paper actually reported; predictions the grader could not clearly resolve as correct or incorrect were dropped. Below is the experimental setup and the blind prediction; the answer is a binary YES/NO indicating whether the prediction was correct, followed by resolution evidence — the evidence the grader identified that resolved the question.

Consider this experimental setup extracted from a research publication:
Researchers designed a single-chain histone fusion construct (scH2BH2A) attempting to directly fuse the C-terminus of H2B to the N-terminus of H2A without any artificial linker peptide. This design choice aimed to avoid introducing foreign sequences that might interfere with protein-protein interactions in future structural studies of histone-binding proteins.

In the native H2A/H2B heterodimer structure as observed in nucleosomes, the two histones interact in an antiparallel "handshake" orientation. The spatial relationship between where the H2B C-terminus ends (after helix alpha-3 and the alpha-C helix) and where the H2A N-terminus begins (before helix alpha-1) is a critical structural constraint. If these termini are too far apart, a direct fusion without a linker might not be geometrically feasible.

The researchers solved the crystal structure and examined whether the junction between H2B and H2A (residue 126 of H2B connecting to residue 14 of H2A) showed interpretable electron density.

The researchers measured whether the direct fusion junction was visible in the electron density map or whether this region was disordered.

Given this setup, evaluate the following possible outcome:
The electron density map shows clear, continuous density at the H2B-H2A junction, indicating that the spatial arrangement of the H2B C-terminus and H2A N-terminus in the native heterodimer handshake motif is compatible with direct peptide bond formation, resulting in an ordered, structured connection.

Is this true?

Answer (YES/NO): YES